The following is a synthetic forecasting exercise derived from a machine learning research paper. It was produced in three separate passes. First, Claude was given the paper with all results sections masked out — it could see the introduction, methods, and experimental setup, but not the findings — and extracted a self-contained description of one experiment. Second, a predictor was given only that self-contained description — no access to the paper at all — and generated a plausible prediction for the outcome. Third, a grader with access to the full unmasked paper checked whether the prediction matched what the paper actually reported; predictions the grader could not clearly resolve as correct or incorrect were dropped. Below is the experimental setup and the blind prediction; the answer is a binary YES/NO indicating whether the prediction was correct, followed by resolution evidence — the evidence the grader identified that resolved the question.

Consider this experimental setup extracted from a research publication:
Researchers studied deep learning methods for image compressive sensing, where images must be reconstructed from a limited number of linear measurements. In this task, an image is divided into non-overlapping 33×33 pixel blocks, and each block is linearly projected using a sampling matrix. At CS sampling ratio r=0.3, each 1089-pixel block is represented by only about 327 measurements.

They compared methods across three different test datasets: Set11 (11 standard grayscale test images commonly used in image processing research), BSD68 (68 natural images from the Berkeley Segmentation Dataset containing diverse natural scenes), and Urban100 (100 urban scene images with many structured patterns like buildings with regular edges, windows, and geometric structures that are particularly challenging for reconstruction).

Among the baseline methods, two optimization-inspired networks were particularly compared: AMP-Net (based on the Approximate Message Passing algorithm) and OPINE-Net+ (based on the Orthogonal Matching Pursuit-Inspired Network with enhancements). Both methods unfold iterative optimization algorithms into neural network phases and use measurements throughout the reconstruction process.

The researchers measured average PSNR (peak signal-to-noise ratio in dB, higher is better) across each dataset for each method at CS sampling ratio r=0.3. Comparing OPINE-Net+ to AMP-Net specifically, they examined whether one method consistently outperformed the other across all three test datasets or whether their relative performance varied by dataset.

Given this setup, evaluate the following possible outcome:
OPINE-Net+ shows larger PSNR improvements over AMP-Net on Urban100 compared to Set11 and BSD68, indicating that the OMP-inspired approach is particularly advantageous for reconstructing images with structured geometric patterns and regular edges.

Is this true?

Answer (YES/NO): YES